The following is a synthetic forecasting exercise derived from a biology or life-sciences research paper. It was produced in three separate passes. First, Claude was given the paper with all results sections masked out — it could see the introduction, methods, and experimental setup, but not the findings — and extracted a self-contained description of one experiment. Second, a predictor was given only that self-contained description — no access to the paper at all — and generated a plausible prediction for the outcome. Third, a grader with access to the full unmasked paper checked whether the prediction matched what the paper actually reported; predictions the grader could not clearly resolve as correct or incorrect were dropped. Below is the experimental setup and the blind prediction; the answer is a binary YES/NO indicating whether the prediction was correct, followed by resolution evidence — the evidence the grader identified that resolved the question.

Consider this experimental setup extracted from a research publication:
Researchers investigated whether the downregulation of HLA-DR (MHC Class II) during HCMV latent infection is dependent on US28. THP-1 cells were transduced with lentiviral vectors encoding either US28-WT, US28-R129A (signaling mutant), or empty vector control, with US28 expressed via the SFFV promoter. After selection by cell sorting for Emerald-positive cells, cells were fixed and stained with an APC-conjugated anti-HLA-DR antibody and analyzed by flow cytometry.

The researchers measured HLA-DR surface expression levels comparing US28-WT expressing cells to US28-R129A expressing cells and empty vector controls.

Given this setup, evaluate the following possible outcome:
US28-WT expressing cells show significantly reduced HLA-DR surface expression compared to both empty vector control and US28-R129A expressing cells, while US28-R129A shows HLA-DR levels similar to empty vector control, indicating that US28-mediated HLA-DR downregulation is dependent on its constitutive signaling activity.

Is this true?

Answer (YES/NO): YES